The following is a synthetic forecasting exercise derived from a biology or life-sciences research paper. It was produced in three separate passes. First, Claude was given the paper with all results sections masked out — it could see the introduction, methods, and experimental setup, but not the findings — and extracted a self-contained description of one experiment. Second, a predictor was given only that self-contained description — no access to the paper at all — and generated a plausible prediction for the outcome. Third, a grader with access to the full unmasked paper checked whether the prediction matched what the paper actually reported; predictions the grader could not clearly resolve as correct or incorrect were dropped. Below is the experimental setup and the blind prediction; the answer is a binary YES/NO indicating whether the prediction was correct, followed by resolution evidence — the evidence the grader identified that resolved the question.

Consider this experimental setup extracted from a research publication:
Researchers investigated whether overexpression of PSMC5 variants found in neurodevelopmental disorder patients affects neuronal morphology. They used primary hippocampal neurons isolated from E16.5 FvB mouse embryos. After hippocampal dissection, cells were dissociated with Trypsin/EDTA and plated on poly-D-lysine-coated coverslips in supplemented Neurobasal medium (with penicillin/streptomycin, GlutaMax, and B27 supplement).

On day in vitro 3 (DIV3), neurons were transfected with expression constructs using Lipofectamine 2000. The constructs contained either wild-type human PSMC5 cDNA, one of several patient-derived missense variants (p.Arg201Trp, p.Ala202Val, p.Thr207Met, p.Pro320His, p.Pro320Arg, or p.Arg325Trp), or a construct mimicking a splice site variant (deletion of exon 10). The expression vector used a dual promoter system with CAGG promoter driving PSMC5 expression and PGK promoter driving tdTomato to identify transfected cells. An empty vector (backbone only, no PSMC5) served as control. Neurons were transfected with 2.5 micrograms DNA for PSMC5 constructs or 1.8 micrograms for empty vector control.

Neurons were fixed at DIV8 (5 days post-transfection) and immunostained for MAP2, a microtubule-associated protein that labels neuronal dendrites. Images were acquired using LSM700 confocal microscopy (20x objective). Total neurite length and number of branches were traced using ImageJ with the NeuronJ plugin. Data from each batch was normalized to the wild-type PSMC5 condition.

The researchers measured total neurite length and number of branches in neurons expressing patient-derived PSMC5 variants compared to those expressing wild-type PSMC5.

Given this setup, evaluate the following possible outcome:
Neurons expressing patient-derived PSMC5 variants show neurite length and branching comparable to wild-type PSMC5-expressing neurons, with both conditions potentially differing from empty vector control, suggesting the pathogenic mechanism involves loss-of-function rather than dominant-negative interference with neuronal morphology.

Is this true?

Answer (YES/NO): NO